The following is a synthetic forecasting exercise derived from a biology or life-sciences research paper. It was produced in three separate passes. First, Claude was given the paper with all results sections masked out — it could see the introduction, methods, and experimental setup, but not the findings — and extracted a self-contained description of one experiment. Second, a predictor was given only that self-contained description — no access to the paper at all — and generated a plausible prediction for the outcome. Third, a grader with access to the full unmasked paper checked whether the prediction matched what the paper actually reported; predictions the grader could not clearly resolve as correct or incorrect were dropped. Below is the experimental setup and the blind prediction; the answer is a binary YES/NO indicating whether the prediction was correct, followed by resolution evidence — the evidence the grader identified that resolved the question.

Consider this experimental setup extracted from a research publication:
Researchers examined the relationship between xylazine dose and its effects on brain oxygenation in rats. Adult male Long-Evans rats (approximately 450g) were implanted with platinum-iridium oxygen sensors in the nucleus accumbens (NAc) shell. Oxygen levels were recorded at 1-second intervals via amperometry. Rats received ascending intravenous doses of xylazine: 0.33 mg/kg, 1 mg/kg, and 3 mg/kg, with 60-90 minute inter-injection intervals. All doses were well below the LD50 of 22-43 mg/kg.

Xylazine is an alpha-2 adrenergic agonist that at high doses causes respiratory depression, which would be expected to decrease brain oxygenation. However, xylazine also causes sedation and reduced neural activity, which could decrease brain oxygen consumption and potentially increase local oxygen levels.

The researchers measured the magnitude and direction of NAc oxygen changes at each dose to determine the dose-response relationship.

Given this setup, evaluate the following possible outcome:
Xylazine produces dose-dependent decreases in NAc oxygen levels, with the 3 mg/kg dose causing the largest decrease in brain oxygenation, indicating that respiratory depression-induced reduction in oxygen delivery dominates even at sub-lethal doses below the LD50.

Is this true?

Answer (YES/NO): YES